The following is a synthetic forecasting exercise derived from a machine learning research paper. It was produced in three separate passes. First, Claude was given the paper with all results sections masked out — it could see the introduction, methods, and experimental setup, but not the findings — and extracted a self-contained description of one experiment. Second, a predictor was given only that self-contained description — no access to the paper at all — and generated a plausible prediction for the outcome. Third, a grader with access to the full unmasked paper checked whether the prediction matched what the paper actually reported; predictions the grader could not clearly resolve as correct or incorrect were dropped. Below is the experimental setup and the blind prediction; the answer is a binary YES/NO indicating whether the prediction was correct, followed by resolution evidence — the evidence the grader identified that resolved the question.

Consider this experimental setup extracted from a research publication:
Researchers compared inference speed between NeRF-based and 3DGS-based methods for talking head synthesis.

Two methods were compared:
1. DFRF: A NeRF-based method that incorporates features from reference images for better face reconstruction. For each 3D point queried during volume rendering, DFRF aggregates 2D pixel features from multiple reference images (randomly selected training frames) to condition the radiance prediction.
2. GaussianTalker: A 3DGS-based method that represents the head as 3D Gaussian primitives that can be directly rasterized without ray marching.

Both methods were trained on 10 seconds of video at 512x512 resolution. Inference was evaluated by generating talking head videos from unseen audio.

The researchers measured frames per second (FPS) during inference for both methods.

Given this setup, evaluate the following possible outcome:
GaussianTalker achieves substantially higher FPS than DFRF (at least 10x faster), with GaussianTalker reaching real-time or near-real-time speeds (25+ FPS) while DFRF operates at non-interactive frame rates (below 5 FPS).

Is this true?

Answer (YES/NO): YES